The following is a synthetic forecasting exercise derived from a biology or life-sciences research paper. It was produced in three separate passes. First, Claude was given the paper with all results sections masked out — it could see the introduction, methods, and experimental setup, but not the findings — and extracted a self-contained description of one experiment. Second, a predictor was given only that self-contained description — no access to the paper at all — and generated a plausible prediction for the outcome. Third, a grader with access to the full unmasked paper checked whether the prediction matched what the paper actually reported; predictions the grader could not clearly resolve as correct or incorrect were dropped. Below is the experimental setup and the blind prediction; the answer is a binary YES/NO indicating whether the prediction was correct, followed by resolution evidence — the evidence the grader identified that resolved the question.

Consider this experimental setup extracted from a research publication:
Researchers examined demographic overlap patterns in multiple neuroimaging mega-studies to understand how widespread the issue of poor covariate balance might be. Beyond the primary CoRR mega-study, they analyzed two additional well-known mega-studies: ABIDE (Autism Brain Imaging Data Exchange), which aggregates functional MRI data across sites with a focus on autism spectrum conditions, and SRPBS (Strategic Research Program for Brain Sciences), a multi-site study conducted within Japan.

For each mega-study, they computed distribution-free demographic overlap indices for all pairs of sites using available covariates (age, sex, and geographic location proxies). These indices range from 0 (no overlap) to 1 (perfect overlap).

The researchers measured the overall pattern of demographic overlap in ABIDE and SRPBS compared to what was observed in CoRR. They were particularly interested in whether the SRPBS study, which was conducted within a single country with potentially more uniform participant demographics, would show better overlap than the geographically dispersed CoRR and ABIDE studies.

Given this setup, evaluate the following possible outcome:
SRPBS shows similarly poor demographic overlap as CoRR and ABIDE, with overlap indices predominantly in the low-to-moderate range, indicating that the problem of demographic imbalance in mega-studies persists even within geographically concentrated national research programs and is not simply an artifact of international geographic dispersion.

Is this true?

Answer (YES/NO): NO